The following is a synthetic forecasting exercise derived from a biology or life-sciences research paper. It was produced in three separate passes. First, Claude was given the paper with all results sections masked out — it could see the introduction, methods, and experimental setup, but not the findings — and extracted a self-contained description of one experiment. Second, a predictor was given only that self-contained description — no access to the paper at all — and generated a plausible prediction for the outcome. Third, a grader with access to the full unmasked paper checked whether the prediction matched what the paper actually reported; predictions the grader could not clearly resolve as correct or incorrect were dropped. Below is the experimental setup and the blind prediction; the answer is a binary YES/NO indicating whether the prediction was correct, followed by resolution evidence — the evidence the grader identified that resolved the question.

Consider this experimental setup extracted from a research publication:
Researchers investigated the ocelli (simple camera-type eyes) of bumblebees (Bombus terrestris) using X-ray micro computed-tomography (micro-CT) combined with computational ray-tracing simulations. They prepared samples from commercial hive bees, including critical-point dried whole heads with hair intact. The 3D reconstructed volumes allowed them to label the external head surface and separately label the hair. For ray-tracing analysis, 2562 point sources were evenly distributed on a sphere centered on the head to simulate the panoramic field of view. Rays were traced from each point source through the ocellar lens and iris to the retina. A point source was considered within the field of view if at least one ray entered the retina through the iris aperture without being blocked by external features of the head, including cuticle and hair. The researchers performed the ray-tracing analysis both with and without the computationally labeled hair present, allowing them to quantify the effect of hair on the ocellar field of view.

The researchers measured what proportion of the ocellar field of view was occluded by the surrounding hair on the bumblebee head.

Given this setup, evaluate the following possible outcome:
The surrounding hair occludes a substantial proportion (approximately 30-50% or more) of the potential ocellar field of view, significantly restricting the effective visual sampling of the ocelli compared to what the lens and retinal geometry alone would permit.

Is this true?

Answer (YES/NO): NO